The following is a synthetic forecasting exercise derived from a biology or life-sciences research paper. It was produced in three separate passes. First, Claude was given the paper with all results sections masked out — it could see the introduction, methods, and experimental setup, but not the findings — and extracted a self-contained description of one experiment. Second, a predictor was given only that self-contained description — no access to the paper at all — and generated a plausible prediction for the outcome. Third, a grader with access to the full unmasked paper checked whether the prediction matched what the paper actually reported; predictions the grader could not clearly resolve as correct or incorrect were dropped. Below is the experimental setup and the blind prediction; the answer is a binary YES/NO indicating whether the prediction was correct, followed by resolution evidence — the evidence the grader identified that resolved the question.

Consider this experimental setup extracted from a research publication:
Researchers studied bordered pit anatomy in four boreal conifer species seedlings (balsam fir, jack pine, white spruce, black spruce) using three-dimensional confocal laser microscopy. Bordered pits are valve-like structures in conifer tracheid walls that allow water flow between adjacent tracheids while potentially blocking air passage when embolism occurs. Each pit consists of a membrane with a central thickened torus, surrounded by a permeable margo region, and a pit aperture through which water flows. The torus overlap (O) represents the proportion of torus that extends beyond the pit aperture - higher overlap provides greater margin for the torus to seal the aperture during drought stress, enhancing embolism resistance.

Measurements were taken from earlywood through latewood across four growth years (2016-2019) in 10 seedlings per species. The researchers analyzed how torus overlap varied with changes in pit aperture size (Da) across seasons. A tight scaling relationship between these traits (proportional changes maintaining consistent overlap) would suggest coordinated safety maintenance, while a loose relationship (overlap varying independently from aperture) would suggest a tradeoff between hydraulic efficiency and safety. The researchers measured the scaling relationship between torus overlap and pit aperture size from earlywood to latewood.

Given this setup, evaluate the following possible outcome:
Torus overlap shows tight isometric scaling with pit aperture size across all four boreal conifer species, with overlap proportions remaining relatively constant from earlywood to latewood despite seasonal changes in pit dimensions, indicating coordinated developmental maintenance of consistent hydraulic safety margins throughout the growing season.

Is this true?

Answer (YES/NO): NO